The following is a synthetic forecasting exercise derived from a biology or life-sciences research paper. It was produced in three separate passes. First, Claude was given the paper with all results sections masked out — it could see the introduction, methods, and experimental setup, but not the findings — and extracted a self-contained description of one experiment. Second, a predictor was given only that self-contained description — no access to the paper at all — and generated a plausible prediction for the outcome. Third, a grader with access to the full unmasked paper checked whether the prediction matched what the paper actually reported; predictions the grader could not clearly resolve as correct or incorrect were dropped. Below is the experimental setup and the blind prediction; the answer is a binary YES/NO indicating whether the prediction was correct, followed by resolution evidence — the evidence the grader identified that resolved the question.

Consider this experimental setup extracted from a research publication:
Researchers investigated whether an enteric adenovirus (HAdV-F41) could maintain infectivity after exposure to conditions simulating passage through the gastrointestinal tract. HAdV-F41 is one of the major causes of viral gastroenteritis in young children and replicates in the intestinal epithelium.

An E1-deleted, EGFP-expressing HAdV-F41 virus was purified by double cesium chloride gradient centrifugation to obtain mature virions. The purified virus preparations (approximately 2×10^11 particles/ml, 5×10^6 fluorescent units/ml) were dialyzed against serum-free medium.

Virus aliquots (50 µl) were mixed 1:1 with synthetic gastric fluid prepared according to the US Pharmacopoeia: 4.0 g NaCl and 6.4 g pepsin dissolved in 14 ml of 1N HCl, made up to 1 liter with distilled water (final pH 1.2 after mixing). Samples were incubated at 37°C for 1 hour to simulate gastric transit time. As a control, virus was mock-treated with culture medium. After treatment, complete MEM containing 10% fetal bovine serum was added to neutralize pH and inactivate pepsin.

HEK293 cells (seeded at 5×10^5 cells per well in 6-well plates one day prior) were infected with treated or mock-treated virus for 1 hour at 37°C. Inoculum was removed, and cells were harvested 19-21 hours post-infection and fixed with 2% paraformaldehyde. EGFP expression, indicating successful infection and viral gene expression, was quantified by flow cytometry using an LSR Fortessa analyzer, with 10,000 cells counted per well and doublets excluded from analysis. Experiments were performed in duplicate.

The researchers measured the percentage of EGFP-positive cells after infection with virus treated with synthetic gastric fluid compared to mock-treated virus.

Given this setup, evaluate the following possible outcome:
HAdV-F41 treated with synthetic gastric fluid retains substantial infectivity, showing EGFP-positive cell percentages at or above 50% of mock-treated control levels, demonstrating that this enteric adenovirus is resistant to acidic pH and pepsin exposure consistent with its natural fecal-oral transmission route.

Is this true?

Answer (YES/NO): YES